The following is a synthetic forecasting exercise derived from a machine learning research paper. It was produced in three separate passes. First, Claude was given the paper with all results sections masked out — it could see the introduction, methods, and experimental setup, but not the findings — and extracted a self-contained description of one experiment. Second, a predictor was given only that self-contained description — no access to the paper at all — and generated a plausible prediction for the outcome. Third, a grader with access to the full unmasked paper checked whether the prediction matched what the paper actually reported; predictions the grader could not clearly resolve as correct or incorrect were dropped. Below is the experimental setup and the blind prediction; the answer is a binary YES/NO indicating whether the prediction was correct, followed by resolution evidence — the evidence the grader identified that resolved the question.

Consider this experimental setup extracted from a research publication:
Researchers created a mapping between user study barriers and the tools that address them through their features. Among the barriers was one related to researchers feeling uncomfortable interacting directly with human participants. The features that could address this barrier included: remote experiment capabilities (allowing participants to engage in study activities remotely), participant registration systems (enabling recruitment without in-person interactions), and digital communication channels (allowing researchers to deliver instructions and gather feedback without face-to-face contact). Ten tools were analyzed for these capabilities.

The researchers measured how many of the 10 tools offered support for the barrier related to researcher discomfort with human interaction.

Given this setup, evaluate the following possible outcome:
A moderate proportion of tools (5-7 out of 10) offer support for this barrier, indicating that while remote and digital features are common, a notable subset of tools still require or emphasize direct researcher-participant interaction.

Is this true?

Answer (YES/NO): NO